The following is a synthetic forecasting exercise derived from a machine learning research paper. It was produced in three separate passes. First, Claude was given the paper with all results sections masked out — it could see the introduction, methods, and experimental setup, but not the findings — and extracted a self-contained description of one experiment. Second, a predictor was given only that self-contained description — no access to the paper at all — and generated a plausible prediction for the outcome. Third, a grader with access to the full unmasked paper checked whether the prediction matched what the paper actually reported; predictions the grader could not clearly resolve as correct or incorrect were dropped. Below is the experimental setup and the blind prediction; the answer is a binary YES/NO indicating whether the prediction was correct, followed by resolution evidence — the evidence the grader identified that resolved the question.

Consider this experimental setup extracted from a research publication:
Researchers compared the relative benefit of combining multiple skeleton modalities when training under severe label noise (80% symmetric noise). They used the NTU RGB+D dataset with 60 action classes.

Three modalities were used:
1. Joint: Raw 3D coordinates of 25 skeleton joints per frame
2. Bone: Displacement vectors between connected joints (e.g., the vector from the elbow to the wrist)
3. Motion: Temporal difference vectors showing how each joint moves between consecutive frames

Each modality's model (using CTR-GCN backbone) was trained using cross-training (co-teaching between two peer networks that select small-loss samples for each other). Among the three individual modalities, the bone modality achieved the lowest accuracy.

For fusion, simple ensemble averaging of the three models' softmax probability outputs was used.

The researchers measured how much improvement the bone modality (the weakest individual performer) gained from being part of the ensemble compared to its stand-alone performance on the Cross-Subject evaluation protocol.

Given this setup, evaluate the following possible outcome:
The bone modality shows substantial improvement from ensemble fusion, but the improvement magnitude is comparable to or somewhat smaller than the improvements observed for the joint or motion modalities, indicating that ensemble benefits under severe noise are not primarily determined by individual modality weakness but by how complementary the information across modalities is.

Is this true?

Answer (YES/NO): NO